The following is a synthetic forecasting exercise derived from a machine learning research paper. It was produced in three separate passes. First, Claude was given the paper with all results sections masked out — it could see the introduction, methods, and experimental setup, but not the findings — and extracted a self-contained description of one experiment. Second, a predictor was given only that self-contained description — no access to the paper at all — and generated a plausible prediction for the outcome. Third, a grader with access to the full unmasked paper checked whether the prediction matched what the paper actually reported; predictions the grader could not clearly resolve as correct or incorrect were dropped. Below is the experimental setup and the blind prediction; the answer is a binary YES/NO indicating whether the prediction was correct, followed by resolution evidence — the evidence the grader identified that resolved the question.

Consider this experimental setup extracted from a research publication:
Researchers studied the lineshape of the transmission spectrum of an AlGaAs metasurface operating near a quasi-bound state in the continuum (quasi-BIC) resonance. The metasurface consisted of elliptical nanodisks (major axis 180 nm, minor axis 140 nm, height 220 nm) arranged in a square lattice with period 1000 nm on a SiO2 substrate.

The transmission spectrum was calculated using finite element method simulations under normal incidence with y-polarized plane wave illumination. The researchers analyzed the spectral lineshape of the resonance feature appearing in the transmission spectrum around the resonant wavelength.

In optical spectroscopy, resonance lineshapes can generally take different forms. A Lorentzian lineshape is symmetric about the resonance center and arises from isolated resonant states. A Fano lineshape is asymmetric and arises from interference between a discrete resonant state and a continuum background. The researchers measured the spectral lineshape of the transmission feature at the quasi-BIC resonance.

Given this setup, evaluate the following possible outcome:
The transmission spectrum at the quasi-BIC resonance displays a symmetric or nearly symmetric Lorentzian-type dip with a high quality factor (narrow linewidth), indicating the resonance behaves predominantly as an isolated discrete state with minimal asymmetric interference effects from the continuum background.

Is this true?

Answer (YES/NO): NO